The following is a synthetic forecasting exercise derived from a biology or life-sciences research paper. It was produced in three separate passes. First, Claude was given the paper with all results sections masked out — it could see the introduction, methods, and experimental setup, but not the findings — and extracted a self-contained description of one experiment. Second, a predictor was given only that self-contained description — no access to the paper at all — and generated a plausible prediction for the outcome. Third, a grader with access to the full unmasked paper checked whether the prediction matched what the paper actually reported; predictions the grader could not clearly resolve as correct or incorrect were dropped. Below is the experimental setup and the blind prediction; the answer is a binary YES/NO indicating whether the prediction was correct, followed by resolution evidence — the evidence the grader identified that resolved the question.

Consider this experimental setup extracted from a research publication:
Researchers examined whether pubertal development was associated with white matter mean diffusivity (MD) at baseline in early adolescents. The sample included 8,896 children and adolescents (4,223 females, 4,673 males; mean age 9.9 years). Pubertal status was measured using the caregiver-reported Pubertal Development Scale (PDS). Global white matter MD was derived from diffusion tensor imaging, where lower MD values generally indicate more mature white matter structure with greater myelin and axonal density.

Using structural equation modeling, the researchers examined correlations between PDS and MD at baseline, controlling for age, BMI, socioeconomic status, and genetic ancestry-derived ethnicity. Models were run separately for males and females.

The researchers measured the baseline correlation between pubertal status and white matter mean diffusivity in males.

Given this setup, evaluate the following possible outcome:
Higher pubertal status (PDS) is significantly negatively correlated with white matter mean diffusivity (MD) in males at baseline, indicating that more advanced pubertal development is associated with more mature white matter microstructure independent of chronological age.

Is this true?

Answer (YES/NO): NO